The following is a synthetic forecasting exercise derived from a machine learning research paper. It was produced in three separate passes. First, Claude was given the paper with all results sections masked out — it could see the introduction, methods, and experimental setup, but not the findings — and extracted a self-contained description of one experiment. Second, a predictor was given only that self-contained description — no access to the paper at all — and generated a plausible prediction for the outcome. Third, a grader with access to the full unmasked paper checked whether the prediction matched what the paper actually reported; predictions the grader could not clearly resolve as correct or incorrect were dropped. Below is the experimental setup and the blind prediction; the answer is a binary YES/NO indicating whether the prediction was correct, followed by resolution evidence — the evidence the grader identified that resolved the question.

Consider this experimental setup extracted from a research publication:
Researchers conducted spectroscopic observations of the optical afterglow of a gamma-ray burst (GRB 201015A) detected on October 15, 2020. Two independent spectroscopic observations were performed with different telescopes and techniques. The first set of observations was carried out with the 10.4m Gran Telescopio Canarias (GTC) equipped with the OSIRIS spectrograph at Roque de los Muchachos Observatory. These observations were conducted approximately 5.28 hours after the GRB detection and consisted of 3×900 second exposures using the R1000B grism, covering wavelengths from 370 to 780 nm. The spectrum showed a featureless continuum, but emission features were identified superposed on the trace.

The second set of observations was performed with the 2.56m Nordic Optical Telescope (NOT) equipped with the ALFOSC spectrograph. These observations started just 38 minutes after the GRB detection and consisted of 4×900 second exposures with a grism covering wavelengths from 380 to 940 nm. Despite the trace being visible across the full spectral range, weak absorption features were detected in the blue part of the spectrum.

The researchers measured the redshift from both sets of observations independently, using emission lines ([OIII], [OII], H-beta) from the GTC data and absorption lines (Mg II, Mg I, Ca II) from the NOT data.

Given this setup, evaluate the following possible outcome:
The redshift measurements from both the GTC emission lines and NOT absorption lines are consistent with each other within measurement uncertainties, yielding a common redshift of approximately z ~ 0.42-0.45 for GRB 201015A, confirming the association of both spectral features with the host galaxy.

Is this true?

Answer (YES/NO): YES